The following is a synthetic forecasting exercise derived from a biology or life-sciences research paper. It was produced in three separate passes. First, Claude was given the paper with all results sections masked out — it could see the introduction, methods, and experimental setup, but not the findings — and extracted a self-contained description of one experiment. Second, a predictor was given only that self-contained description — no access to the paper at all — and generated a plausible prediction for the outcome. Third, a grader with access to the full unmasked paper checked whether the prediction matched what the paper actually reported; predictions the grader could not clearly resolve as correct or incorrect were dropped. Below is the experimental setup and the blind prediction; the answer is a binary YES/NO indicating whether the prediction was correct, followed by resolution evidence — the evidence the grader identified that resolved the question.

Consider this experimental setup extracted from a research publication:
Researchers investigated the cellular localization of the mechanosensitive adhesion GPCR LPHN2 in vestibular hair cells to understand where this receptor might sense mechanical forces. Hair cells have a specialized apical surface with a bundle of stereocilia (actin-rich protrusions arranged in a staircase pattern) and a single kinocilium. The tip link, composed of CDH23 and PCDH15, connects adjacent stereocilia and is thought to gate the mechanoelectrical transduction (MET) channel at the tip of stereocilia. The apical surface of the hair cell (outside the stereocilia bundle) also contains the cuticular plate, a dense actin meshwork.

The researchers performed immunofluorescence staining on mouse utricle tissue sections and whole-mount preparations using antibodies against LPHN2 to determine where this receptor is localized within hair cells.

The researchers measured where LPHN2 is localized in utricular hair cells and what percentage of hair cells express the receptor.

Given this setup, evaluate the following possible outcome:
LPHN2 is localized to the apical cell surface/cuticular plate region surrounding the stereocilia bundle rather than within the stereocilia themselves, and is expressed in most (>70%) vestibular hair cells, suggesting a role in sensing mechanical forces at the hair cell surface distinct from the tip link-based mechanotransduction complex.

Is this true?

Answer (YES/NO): YES